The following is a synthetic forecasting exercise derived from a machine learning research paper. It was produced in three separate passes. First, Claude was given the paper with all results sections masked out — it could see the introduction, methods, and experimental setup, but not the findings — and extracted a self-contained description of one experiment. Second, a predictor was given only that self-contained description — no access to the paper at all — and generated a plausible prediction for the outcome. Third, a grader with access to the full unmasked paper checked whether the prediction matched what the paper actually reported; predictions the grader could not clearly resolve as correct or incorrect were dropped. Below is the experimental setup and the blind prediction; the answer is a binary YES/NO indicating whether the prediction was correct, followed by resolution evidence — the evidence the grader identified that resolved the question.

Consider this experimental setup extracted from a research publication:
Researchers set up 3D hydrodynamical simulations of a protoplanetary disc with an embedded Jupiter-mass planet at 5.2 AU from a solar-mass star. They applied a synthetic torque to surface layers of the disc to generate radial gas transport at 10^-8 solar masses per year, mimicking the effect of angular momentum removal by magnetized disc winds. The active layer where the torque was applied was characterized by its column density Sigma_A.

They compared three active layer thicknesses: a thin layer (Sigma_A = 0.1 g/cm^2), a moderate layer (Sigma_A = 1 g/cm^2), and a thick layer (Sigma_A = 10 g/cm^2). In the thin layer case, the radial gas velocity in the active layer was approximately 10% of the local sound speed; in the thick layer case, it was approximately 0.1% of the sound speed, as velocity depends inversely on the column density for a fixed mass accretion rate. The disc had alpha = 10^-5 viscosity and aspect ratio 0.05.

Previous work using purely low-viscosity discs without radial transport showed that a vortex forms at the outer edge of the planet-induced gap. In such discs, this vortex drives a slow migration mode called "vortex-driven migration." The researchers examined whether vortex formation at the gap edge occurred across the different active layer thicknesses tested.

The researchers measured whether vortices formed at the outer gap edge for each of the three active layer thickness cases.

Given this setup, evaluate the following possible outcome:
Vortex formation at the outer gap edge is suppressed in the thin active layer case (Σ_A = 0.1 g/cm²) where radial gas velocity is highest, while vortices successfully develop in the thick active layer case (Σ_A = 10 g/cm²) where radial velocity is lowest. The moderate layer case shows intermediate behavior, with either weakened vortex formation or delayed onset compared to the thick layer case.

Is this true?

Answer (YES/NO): NO